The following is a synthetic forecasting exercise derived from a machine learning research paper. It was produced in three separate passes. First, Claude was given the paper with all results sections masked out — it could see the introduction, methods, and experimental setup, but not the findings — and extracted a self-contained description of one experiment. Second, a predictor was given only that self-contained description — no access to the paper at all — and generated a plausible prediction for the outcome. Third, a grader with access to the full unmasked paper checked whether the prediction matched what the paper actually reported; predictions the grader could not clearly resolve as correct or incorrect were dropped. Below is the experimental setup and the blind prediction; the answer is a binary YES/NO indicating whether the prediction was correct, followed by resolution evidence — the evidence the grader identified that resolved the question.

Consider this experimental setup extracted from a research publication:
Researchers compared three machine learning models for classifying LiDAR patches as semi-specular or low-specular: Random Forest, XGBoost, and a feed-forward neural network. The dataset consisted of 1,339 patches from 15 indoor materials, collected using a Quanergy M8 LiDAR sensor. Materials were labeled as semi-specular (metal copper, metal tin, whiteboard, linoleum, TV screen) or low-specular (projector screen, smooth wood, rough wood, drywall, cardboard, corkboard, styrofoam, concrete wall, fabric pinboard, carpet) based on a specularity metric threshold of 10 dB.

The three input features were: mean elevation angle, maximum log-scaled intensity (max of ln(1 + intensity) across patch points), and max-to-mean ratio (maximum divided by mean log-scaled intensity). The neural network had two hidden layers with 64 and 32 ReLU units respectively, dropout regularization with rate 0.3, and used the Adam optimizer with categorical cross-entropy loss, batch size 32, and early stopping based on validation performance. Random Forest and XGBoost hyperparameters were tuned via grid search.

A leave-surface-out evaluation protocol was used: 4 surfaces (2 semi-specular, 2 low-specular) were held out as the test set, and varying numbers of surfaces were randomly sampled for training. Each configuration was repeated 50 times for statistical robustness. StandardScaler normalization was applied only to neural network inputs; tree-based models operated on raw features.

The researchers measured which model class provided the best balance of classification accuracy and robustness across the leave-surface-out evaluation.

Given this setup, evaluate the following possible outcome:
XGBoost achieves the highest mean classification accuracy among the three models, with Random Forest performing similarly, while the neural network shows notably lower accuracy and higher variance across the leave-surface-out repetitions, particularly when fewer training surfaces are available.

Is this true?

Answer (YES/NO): NO